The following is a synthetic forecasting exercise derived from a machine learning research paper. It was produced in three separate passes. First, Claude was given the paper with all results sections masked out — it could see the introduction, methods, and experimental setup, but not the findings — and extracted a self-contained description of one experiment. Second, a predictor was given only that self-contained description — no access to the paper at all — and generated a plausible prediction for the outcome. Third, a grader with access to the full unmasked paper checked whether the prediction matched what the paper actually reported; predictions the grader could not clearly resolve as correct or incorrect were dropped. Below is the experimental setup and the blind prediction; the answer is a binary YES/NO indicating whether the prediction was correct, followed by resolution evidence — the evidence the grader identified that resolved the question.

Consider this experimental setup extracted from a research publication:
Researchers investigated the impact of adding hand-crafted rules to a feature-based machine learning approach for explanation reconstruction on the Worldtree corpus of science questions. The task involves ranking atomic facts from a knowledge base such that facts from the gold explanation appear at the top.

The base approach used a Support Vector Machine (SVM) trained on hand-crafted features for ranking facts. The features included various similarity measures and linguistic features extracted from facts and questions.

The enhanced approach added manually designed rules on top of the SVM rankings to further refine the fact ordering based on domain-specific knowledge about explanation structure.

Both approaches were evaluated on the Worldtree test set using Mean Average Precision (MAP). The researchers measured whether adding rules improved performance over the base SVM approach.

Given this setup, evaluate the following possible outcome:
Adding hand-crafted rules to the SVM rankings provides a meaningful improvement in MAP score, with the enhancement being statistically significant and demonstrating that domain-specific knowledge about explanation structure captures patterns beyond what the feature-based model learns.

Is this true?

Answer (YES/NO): NO